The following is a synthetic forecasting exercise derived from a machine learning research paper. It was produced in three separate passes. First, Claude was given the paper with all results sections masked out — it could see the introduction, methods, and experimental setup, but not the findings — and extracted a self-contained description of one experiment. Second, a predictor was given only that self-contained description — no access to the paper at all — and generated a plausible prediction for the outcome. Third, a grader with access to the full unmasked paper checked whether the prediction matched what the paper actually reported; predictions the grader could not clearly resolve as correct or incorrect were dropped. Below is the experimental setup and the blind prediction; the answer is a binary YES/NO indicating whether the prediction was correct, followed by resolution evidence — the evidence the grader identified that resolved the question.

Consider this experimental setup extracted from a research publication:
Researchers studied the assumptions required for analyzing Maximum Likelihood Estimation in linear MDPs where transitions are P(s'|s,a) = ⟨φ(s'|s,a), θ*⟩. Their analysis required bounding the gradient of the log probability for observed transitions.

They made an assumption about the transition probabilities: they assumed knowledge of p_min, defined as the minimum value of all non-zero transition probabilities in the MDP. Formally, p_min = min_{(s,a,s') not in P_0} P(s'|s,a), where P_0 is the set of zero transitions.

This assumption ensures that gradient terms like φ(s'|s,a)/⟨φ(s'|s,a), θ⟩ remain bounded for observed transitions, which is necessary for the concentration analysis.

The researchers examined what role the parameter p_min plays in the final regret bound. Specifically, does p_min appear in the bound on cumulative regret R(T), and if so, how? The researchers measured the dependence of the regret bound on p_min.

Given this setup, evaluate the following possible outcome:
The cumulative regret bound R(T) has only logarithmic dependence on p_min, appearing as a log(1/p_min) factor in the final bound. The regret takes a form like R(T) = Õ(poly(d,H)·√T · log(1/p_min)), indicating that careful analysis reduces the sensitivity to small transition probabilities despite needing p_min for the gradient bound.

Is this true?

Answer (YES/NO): NO